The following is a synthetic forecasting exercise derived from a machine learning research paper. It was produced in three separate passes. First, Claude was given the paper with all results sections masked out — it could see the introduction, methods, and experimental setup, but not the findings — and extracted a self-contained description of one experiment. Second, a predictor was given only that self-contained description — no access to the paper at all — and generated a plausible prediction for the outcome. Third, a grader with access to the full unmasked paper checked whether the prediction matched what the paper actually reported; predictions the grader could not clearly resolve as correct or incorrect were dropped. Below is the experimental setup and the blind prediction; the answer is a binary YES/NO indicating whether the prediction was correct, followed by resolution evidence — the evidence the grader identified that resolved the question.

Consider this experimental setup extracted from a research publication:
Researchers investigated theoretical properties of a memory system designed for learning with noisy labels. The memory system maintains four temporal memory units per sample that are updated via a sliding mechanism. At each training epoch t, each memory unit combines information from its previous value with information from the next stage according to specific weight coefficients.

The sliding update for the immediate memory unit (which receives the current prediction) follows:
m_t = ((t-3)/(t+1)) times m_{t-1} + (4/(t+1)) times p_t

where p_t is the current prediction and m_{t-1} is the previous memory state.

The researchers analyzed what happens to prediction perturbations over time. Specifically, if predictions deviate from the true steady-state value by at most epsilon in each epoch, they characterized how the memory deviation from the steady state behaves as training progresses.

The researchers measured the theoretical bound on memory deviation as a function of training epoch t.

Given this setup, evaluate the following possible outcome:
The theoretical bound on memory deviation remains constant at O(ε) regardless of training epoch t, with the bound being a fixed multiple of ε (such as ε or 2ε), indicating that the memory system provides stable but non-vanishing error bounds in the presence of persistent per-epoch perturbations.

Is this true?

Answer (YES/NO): NO